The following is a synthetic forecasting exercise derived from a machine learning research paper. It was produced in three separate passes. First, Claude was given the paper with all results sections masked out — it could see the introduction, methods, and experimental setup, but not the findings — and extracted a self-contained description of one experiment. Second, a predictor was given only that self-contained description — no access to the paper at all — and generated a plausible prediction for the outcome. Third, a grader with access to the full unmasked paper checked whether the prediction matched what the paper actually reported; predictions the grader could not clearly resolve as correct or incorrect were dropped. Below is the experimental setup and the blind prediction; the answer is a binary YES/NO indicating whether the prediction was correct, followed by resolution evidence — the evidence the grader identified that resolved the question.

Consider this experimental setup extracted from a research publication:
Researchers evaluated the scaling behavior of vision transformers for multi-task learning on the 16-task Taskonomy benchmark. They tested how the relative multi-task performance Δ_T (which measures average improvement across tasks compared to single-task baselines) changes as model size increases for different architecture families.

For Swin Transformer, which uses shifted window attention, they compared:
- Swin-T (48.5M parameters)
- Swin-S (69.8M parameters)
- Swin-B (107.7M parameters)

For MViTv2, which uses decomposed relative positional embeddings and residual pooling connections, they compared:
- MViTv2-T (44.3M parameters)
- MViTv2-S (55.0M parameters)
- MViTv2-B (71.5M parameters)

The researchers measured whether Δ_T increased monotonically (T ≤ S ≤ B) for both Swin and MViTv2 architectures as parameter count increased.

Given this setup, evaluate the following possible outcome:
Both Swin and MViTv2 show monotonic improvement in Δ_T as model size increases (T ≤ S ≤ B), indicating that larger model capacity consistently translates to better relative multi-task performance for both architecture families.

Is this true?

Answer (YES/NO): NO